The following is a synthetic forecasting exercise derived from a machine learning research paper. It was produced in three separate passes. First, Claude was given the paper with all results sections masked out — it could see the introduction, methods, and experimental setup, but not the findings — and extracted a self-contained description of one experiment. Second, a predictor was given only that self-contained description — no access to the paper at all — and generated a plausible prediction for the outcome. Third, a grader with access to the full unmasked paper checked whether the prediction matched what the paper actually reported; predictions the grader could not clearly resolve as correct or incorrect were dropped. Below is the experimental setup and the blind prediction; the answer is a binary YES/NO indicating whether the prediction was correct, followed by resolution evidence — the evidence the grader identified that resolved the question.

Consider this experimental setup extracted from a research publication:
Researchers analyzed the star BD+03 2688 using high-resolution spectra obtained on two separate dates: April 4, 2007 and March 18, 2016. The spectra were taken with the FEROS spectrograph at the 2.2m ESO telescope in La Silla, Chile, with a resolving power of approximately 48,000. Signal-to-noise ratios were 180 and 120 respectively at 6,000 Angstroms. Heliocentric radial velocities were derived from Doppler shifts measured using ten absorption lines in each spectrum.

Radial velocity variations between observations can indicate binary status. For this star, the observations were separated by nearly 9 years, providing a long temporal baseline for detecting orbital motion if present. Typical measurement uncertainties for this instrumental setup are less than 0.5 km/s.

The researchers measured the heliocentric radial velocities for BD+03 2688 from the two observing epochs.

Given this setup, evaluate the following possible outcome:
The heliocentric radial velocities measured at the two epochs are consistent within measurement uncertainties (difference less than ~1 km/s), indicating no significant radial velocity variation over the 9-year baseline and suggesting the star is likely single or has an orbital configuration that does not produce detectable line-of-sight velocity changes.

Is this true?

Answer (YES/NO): NO